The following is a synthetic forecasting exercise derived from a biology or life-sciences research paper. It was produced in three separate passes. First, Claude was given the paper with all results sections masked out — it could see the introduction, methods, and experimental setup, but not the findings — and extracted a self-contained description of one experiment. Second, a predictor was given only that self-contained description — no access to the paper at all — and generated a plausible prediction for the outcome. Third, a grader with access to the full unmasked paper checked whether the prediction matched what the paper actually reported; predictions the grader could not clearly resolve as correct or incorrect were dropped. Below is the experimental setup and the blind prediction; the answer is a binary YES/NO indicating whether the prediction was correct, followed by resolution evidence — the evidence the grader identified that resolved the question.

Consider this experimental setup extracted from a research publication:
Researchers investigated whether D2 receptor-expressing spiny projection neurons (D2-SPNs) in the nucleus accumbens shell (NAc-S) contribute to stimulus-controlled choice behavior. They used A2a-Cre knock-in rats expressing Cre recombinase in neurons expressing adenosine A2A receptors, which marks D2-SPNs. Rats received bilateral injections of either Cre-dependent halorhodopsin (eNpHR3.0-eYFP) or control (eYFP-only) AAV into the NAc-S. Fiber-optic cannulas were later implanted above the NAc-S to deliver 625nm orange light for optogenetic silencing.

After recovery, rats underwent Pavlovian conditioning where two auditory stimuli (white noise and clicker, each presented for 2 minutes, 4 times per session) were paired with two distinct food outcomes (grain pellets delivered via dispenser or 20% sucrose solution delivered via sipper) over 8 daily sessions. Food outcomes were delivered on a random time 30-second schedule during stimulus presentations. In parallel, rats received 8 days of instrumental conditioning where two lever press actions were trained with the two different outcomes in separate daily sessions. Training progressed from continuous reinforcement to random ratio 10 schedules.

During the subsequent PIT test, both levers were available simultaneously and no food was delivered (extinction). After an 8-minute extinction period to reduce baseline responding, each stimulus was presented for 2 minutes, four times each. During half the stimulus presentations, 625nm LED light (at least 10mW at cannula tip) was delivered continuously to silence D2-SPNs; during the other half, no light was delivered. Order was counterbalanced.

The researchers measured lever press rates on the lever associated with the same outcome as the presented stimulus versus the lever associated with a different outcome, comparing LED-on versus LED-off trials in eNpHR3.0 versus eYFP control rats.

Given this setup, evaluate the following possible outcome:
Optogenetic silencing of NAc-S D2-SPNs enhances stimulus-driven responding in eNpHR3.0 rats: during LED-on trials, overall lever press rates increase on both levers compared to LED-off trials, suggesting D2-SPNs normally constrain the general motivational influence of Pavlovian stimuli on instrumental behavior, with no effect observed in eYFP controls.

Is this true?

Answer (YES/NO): NO